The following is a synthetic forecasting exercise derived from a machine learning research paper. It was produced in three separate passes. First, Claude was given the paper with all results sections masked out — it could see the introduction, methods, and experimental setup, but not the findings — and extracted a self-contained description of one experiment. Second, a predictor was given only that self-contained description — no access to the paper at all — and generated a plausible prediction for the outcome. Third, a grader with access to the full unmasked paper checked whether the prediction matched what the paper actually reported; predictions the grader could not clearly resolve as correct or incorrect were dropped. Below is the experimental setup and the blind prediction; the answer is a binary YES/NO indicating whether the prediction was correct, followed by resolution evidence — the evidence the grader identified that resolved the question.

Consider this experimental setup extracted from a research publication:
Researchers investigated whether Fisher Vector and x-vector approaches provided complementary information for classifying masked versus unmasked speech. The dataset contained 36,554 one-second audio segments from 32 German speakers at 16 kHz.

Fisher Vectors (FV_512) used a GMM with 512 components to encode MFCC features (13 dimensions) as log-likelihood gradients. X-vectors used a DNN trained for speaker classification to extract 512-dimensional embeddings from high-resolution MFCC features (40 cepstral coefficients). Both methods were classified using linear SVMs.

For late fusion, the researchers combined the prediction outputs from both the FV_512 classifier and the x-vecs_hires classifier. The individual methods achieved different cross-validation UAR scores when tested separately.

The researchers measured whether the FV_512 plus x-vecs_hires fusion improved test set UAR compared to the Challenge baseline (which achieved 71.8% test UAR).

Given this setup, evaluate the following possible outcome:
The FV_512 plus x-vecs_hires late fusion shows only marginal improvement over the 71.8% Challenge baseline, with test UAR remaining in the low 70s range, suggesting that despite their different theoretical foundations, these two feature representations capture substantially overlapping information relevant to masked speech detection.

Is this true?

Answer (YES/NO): NO